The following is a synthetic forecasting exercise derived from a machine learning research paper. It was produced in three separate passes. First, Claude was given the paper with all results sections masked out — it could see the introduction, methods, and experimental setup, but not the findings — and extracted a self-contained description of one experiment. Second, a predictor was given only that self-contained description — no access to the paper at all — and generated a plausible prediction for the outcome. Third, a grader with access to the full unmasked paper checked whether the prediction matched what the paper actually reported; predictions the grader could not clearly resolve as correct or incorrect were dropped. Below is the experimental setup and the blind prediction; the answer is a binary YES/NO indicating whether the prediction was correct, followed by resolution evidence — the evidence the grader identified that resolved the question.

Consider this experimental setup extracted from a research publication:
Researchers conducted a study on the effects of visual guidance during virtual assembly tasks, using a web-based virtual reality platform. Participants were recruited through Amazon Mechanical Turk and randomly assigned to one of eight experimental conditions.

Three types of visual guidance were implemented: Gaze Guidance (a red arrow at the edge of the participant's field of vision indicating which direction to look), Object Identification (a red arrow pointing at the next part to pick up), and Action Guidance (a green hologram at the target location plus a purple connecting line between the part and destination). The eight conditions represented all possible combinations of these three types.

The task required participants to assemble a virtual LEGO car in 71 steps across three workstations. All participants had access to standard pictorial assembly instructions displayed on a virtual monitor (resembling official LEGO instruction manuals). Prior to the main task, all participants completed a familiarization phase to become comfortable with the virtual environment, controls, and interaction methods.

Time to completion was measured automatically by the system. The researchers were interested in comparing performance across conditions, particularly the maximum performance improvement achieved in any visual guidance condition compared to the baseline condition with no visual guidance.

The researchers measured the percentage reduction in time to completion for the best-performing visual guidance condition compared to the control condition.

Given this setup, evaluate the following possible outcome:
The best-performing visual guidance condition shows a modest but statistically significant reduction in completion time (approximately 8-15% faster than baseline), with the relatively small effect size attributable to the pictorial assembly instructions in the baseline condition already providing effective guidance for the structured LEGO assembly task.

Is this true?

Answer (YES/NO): NO